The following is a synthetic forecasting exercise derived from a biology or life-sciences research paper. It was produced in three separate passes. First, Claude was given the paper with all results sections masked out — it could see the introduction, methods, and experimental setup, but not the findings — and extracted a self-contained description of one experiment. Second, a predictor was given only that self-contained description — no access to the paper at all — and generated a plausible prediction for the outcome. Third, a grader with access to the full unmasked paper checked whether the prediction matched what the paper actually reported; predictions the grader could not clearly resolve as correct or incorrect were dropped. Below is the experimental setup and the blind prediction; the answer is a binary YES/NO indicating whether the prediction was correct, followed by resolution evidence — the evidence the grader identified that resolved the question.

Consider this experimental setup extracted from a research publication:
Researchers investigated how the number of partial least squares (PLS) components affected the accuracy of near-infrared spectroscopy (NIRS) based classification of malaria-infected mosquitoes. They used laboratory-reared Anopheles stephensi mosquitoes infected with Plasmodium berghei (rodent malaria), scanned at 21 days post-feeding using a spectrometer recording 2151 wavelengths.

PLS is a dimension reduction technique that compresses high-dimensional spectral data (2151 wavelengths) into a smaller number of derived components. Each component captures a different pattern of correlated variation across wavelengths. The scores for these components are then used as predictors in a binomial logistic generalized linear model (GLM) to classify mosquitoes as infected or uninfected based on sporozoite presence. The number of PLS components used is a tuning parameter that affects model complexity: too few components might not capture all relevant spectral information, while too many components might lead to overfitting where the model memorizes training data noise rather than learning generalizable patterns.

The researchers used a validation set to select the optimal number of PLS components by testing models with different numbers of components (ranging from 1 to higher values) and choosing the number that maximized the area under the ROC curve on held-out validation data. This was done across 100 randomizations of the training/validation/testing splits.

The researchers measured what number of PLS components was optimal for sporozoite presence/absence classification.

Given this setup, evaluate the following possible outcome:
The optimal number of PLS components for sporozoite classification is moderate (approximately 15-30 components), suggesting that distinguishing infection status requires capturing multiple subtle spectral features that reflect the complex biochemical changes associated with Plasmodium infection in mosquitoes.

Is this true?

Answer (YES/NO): NO